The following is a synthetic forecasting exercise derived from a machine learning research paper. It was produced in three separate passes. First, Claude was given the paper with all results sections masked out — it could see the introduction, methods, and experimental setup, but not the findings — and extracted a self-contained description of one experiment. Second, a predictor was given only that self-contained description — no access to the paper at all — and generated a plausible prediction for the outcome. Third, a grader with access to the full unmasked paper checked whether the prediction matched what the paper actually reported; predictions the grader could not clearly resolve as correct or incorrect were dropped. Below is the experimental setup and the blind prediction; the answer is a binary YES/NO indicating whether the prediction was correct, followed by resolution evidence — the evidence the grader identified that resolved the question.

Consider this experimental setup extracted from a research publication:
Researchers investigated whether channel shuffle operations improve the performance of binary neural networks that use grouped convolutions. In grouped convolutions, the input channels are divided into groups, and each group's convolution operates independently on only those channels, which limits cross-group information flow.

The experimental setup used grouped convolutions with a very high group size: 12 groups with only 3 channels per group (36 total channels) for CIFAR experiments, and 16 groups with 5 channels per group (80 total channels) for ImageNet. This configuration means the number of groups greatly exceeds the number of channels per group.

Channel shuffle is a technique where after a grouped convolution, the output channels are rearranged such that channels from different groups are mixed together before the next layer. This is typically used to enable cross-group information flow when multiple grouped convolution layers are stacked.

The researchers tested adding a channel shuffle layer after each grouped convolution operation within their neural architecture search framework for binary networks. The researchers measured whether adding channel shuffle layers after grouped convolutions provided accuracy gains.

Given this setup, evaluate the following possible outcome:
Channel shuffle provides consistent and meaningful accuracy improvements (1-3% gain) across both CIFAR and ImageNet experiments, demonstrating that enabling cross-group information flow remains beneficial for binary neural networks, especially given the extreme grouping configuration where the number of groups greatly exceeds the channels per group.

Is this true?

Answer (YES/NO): NO